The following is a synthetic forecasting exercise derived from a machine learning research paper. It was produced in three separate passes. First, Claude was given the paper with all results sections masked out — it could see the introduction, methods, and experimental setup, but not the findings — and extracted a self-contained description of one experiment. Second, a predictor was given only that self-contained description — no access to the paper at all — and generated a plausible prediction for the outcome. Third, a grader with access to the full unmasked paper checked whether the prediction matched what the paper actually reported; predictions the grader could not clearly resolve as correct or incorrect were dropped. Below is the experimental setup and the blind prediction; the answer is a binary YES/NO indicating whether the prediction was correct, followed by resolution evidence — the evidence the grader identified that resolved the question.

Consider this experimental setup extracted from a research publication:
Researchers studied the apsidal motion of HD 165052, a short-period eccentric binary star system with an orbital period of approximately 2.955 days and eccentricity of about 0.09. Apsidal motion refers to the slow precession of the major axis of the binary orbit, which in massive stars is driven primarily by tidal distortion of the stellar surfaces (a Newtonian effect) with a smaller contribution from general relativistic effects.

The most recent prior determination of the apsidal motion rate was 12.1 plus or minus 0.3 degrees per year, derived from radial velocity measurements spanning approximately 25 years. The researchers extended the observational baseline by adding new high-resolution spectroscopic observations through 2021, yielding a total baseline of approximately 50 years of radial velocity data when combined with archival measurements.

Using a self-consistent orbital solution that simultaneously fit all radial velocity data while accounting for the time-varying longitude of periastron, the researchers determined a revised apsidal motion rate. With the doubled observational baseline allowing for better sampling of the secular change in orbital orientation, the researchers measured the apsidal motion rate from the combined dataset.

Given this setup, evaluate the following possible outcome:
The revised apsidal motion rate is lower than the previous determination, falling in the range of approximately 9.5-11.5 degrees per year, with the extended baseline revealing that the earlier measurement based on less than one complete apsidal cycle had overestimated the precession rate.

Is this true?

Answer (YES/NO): NO